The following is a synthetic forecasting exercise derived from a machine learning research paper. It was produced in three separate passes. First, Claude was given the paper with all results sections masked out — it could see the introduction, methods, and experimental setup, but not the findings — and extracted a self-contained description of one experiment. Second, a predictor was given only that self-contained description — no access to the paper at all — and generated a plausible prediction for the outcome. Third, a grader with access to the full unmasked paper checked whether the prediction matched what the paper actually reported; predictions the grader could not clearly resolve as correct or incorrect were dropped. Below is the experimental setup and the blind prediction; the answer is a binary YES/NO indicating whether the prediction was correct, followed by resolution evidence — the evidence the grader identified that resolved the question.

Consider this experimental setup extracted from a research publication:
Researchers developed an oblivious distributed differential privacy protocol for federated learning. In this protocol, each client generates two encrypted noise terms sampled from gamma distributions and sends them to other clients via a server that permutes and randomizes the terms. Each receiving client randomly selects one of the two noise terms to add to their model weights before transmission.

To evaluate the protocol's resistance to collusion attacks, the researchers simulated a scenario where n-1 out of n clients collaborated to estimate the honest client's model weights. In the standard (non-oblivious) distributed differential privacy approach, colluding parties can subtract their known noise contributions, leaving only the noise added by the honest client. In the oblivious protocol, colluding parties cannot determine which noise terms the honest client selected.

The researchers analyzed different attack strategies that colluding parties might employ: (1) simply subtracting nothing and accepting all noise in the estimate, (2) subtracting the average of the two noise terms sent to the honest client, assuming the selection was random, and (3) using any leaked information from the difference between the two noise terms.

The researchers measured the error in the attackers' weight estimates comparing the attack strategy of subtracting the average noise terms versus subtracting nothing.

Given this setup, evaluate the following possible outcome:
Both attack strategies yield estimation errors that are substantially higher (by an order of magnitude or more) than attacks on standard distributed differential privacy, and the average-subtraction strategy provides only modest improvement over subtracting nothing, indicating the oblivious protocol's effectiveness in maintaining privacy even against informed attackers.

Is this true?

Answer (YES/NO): YES